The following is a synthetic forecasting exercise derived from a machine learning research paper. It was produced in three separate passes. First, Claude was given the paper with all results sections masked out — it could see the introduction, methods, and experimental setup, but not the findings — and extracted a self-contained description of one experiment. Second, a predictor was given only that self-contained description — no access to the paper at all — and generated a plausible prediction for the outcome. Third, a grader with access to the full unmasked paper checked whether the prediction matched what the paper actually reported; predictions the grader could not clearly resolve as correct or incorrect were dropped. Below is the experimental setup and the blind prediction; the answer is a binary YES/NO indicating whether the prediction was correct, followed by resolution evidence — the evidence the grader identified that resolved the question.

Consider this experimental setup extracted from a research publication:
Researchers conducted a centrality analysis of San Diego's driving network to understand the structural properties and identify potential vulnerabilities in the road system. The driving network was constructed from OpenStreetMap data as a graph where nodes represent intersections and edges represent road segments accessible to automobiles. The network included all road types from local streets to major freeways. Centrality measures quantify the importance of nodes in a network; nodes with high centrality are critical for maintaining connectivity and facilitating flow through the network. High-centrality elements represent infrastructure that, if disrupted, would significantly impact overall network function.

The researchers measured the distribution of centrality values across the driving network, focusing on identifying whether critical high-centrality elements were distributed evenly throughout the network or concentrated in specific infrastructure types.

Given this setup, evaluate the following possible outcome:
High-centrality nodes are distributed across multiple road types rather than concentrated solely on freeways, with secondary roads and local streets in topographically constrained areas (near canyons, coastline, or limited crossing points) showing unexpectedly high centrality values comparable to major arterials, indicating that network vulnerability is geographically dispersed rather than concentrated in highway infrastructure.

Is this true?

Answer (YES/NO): NO